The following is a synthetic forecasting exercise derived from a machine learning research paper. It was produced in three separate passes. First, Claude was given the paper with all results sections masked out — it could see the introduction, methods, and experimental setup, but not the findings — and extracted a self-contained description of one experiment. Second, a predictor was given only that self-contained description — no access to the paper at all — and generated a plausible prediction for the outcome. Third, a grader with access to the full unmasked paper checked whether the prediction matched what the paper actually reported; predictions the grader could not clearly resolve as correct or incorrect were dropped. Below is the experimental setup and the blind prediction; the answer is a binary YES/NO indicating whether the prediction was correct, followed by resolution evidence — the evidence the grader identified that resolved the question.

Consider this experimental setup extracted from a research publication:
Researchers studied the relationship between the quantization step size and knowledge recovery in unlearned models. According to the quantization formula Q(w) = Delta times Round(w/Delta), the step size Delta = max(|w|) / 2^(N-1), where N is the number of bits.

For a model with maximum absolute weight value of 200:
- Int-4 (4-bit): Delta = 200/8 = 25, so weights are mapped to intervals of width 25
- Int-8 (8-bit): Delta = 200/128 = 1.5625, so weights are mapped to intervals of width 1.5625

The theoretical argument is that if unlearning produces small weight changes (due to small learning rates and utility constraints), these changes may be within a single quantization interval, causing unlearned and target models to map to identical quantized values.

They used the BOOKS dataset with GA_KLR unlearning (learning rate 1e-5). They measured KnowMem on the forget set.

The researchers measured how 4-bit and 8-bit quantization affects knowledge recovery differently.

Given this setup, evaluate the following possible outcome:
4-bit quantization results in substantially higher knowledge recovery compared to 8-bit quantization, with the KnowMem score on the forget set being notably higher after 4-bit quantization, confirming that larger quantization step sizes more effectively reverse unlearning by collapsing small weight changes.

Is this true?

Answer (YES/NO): YES